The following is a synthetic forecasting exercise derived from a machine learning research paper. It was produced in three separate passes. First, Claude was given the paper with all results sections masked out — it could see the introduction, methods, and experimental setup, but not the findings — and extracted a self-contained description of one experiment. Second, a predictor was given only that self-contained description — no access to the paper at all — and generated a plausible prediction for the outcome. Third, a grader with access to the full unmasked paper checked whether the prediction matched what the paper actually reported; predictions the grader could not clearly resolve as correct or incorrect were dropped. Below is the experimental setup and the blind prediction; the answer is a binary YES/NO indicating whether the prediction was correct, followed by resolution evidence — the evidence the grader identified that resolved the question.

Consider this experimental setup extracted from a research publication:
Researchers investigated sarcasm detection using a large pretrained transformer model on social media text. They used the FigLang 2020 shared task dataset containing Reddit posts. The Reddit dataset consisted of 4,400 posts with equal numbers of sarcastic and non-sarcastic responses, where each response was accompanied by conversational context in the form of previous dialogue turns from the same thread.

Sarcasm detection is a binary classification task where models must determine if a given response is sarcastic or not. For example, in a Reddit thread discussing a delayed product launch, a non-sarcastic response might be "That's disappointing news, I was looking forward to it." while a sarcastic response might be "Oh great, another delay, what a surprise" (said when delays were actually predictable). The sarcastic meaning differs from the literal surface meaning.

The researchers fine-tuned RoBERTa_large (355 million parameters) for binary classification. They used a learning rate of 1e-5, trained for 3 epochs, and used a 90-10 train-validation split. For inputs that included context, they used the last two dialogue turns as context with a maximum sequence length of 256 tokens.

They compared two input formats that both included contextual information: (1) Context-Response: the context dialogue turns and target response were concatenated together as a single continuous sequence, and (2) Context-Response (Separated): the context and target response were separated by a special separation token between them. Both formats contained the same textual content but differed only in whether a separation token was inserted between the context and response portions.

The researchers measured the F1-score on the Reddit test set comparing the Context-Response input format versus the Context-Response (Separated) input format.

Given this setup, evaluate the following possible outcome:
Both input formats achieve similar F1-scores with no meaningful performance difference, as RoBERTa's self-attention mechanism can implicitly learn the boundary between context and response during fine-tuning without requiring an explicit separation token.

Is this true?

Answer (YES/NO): NO